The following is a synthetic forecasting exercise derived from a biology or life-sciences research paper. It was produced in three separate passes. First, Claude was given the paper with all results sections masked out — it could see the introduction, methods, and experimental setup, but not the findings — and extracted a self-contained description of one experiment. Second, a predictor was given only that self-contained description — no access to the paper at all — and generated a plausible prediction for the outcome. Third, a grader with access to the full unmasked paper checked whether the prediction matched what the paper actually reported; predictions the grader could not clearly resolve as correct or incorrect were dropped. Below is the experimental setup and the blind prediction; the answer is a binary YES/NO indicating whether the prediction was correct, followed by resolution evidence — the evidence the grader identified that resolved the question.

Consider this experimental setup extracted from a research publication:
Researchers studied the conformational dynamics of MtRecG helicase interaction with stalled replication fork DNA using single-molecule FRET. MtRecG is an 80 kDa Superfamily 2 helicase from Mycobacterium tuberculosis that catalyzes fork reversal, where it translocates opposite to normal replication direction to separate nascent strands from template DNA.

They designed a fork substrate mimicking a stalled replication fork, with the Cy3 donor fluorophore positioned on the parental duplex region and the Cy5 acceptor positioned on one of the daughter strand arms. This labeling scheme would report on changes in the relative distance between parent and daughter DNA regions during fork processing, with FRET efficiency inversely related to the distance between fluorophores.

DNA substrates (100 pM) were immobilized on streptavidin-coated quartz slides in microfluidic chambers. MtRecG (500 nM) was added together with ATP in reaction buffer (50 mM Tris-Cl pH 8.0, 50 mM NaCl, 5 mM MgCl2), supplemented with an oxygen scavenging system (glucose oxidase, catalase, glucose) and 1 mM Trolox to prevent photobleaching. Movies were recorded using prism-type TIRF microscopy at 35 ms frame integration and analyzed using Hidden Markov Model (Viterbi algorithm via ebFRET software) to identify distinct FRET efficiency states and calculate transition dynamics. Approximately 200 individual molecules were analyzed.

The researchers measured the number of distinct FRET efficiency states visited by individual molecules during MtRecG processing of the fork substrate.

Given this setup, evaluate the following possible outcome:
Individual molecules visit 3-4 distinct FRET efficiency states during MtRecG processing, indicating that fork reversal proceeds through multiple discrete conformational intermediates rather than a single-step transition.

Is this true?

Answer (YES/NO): YES